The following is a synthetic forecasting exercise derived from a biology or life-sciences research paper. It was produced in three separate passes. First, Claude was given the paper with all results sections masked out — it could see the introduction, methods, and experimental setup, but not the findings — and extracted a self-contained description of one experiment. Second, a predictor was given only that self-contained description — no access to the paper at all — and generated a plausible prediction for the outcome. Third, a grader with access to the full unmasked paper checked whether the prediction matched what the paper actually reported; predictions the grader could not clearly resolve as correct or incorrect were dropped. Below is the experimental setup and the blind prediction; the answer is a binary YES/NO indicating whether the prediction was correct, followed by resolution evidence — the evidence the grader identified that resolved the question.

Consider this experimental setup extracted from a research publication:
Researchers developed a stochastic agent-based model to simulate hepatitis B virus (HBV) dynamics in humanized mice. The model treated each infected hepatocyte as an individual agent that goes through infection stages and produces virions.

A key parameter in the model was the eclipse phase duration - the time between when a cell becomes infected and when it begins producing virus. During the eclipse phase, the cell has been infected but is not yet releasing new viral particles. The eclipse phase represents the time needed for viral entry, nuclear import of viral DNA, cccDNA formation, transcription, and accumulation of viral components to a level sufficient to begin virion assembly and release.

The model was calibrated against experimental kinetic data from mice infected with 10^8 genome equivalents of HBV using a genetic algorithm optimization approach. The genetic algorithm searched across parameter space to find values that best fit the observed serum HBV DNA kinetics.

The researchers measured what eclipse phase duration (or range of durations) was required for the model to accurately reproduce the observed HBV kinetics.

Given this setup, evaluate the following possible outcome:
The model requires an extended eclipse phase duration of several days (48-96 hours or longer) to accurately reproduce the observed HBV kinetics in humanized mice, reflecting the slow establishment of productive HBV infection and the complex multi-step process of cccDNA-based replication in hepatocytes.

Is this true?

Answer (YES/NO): NO